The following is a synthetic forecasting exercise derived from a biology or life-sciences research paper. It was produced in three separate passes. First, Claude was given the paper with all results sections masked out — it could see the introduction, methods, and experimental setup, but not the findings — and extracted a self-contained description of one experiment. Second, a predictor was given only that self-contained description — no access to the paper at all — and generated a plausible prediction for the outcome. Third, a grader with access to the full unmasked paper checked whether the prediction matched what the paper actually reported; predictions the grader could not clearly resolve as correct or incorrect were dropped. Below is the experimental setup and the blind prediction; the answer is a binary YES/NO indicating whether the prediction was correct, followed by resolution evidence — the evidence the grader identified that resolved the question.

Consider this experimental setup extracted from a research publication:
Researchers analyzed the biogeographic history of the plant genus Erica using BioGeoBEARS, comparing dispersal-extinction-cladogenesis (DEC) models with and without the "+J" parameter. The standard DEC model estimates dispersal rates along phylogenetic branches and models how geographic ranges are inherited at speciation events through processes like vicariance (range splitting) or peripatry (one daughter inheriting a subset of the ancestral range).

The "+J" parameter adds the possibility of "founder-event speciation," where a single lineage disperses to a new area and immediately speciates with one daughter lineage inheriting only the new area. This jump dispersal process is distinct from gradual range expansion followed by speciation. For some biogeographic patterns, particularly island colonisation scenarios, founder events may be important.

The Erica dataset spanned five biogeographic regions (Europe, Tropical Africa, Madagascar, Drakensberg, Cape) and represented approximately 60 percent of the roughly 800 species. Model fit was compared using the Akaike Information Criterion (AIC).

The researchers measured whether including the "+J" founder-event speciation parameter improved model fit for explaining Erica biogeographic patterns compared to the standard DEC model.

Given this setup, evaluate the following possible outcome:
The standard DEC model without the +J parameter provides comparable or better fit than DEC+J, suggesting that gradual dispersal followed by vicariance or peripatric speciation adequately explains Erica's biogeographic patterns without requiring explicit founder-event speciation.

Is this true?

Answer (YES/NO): NO